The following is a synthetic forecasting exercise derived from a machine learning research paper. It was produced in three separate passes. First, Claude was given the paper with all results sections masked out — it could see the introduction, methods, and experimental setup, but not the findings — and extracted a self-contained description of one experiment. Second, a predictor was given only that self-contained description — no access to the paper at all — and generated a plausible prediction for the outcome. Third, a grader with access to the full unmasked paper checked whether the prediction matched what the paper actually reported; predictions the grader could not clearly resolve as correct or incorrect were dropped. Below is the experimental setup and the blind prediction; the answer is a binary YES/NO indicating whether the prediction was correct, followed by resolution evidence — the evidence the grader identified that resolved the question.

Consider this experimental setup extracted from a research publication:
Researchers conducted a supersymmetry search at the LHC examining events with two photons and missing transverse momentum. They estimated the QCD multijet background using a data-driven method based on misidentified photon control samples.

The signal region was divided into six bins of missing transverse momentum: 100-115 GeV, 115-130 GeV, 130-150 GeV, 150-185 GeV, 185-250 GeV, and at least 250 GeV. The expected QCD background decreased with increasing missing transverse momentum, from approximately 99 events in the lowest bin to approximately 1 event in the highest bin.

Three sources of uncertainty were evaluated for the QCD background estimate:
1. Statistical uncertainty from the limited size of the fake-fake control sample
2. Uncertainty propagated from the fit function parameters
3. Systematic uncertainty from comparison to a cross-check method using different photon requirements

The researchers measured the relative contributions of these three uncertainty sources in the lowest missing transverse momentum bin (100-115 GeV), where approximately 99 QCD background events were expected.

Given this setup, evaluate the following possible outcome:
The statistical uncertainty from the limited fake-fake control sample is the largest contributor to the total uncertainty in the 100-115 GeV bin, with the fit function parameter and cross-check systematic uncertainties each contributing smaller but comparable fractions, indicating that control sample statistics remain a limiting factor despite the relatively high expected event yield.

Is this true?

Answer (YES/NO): NO